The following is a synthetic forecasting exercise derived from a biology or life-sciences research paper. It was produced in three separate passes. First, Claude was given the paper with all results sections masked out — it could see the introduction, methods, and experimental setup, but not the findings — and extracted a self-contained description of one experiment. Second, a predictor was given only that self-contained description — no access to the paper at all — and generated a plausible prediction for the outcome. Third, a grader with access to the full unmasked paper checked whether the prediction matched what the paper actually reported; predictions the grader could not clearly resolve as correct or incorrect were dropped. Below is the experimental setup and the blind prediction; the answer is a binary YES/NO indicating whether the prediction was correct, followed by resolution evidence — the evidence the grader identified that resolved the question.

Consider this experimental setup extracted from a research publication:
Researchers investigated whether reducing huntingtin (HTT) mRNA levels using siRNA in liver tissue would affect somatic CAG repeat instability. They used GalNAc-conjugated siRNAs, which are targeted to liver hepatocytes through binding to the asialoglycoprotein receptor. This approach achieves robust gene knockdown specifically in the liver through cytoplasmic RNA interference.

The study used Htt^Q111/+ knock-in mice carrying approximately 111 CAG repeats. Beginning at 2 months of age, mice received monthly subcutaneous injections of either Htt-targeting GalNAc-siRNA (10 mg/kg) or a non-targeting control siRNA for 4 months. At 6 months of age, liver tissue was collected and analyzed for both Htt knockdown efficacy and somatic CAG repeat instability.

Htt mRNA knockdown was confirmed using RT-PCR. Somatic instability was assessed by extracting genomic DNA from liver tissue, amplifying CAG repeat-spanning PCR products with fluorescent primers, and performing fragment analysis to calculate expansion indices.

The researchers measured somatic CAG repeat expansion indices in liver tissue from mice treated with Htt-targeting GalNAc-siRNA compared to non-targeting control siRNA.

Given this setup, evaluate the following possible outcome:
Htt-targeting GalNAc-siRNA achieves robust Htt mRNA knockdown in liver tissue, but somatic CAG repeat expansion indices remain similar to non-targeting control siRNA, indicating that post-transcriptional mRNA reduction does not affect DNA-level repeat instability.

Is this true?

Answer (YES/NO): YES